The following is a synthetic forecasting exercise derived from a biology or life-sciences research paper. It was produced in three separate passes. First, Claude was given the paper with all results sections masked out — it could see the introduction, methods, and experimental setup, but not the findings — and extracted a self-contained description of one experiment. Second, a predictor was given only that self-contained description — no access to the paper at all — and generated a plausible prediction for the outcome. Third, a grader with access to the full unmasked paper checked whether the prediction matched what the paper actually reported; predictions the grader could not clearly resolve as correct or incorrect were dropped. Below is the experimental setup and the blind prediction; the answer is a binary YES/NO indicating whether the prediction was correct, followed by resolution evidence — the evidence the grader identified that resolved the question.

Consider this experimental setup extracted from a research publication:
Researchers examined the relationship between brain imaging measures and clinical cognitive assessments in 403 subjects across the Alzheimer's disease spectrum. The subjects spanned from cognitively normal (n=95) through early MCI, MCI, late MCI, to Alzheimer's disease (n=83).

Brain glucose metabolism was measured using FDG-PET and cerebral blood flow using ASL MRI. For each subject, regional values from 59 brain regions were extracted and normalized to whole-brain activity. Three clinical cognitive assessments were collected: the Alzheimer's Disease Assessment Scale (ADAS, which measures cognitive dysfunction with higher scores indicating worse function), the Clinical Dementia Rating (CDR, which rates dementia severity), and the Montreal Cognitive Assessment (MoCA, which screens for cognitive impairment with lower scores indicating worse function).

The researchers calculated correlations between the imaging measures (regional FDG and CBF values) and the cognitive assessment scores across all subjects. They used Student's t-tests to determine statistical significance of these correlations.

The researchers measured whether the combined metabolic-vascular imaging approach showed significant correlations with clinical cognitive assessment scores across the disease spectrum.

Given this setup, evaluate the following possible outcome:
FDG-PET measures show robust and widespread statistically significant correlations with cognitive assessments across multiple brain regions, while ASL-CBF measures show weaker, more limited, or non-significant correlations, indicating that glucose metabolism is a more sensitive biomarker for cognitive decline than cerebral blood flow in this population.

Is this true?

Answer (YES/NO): NO